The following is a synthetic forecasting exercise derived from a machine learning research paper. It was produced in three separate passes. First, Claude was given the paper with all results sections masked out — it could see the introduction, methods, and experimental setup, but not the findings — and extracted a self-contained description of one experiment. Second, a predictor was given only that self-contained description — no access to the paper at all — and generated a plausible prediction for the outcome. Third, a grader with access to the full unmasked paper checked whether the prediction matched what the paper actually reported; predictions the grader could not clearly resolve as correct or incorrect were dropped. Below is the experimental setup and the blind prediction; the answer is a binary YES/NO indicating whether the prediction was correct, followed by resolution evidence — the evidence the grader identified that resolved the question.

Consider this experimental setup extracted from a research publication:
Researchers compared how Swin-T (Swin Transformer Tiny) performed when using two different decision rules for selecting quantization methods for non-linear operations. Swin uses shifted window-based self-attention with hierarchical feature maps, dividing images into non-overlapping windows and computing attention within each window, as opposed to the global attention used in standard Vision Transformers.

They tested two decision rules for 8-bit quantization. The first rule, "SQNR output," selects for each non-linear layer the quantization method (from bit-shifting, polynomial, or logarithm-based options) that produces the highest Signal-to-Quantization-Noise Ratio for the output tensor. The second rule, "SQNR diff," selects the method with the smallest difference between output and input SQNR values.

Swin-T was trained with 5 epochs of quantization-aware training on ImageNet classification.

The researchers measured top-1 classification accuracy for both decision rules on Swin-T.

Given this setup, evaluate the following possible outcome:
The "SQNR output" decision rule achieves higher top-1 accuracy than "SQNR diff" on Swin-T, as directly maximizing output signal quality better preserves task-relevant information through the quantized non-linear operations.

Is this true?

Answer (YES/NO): NO